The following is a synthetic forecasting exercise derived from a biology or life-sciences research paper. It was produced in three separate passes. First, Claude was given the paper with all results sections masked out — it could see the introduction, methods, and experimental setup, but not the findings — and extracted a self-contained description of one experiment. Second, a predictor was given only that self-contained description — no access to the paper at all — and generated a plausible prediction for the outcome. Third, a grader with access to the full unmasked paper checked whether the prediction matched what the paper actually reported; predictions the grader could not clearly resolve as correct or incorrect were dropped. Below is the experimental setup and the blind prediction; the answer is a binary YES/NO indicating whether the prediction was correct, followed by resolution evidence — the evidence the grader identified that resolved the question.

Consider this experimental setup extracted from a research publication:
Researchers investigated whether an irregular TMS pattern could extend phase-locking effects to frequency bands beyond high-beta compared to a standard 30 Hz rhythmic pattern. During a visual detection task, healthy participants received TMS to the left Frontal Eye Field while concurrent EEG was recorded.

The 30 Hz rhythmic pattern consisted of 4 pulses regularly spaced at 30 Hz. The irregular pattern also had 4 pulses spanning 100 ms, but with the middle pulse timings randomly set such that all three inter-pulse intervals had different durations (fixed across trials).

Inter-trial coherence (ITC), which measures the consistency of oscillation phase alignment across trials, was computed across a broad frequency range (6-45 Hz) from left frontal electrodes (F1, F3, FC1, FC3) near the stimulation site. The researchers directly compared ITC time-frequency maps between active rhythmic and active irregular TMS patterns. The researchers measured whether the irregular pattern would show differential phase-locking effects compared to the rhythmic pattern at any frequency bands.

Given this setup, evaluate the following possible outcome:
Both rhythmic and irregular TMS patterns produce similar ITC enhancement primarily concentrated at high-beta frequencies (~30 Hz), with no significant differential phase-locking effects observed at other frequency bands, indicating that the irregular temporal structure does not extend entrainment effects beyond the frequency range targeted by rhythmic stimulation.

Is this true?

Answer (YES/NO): NO